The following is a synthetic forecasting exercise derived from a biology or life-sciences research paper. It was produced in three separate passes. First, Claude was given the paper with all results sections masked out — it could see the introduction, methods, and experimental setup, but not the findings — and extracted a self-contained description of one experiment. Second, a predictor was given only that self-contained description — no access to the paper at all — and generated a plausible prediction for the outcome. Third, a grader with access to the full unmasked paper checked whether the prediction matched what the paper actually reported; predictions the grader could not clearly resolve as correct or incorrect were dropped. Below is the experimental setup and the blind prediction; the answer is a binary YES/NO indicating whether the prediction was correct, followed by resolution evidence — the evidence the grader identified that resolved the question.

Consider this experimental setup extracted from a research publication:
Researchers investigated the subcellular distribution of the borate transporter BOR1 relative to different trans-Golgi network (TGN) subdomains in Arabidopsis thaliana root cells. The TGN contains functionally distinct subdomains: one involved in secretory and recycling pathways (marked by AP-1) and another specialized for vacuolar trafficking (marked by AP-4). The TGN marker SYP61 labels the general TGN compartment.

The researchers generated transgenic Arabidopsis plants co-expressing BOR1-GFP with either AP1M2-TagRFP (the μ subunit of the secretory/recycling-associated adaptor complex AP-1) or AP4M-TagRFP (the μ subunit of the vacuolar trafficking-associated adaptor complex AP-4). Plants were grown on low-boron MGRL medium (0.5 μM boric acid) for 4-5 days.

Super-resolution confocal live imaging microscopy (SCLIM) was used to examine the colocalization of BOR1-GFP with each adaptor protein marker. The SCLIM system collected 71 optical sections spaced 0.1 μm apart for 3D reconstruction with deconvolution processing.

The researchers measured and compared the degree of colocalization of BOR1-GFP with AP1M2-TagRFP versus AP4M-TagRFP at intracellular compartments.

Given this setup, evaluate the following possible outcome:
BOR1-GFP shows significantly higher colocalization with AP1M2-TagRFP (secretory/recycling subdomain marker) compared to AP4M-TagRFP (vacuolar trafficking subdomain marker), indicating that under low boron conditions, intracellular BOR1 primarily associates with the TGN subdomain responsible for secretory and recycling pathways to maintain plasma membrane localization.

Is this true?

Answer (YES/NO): NO